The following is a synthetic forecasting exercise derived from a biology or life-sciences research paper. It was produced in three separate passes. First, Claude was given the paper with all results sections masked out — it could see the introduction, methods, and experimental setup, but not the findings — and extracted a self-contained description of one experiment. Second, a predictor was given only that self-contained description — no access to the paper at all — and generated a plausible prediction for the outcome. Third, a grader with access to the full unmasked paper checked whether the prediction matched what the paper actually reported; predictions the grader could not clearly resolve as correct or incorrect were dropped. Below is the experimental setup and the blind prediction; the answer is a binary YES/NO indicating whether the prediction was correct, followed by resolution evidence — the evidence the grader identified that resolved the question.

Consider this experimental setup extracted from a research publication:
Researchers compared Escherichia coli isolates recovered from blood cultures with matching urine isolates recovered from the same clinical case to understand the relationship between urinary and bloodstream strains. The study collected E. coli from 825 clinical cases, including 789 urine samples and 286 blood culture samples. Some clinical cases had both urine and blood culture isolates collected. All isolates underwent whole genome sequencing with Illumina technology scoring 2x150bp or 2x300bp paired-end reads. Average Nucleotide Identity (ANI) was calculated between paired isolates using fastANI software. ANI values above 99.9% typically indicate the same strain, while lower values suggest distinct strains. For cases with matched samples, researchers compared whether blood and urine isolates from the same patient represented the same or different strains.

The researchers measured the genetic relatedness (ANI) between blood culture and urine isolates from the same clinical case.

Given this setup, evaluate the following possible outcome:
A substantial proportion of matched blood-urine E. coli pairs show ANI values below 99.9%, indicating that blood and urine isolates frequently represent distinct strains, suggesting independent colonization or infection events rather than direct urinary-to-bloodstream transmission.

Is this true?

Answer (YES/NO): NO